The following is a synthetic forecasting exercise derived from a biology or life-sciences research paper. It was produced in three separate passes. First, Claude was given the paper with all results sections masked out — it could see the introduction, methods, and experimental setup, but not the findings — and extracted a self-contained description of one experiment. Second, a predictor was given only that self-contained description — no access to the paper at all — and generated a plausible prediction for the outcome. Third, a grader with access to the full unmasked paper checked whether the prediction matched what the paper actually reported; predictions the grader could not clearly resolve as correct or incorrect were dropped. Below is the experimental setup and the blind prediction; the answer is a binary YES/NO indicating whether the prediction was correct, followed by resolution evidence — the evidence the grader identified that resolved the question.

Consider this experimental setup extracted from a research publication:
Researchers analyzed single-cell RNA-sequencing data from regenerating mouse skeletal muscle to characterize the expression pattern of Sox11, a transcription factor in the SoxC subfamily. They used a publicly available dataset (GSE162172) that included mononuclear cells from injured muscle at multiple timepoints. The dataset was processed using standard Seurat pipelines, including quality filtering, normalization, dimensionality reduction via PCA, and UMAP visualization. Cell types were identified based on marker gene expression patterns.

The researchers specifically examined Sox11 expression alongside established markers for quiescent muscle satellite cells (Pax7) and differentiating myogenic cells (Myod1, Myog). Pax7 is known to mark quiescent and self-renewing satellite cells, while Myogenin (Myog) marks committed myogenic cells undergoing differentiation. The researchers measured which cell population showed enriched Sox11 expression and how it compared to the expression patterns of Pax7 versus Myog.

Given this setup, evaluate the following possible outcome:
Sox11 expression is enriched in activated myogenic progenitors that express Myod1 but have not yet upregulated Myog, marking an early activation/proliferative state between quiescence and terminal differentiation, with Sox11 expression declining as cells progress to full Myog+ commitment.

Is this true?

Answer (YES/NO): NO